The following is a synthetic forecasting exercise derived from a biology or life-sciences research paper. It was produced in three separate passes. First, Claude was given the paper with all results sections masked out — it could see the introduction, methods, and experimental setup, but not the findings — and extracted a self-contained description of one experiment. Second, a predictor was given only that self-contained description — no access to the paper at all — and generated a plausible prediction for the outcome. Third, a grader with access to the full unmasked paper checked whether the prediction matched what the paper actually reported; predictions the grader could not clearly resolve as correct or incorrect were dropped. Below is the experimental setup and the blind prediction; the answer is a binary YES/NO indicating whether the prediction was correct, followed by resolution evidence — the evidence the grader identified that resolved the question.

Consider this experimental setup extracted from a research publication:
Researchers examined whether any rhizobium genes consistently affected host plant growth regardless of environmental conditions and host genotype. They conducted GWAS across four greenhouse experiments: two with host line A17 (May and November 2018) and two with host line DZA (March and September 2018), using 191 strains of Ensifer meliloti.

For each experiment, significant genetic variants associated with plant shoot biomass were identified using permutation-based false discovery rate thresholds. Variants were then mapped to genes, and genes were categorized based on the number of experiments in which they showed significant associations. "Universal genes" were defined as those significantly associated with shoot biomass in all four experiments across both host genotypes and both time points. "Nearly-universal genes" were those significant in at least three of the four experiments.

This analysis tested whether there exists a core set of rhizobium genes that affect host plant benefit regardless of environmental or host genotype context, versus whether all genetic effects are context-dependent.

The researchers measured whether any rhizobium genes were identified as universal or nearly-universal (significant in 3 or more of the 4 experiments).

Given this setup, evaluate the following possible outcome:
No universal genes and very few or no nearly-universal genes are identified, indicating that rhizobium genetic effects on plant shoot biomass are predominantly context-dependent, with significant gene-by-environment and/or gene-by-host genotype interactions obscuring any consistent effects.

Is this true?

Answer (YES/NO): NO